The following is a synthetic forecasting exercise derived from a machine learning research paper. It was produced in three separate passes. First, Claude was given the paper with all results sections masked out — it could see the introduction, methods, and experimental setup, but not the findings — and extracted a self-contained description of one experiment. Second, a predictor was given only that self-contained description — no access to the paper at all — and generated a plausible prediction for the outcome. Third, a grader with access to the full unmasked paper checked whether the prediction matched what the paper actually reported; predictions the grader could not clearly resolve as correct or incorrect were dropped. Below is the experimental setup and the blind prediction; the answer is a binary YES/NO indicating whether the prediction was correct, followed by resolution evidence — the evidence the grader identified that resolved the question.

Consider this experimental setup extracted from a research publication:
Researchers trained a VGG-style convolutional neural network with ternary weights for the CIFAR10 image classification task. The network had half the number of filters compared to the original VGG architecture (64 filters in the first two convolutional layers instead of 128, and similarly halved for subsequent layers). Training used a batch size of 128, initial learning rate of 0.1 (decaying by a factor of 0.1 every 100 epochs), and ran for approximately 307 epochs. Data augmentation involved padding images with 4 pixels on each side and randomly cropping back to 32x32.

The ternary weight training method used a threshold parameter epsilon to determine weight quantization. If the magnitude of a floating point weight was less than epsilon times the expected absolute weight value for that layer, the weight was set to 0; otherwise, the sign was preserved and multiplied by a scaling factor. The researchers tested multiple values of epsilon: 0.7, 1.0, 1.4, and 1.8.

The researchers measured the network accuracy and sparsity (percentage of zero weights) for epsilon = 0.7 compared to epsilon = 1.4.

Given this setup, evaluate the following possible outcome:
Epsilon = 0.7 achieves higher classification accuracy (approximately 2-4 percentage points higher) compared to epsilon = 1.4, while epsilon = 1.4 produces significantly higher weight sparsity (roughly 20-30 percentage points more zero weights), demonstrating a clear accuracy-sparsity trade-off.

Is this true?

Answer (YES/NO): NO